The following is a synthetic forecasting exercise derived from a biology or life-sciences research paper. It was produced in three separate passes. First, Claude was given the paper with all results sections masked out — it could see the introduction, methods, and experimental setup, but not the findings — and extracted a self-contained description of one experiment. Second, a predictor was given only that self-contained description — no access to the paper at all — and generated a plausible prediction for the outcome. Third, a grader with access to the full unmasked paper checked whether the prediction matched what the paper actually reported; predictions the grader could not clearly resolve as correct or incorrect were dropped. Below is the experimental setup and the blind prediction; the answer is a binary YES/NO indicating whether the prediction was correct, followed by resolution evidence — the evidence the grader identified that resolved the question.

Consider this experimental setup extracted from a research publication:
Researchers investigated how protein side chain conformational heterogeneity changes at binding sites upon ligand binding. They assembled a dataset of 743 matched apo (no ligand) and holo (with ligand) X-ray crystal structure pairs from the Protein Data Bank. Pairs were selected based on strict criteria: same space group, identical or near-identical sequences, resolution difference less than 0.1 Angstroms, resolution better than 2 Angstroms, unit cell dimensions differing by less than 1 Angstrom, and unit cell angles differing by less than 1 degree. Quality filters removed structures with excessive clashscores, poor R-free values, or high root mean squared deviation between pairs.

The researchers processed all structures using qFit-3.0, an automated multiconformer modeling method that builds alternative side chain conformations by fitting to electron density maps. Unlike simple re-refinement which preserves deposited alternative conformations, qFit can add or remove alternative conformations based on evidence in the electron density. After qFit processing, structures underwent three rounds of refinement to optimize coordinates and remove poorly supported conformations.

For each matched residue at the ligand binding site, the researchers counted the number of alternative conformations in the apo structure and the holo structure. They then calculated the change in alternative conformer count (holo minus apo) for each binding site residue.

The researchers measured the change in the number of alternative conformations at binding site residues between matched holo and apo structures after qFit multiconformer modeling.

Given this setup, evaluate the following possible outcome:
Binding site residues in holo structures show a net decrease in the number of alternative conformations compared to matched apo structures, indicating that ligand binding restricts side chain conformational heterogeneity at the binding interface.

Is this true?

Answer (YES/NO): YES